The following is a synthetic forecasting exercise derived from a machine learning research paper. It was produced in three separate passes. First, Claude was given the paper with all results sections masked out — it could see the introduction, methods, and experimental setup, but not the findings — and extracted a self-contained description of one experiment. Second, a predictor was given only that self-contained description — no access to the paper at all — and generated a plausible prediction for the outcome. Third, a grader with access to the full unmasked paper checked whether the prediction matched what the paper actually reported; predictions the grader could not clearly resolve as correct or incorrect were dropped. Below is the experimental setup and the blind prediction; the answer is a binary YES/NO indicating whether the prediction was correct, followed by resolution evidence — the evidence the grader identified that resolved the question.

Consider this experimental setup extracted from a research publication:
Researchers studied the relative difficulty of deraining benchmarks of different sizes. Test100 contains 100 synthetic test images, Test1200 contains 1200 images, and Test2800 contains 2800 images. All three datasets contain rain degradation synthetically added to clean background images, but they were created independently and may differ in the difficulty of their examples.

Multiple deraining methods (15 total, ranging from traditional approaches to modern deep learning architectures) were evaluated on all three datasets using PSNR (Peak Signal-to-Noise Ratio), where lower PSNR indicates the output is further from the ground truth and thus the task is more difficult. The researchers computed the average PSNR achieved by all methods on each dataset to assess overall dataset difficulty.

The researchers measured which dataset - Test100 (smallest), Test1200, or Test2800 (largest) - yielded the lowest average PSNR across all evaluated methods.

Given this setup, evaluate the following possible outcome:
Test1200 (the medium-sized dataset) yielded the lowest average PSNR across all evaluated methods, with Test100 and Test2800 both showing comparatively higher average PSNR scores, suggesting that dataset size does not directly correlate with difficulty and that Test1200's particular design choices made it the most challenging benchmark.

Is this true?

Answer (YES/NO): NO